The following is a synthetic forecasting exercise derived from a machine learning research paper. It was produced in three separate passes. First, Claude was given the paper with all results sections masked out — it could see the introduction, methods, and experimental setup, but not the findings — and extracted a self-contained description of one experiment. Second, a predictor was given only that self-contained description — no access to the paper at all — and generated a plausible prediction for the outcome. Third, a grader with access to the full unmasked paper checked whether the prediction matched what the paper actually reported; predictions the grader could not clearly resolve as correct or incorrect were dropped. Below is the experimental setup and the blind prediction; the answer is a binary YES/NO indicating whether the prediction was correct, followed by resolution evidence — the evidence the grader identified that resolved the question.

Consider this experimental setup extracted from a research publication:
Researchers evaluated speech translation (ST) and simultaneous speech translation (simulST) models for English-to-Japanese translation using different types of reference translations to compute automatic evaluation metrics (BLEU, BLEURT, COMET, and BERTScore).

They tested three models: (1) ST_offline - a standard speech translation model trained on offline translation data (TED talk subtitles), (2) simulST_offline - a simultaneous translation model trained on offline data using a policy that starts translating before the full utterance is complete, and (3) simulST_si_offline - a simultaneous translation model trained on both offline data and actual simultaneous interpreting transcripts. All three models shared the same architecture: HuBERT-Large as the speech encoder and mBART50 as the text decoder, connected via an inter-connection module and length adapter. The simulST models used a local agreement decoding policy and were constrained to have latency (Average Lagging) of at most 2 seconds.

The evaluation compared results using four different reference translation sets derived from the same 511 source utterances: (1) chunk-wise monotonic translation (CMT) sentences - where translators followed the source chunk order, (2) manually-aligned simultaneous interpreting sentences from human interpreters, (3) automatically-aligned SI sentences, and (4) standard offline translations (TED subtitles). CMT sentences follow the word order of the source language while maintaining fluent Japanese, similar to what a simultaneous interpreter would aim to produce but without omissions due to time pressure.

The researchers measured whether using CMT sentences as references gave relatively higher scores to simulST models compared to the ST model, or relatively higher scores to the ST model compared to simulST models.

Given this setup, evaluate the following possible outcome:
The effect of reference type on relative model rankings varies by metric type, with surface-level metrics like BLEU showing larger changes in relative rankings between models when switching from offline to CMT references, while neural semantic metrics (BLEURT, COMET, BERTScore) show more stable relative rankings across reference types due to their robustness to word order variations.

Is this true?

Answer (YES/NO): NO